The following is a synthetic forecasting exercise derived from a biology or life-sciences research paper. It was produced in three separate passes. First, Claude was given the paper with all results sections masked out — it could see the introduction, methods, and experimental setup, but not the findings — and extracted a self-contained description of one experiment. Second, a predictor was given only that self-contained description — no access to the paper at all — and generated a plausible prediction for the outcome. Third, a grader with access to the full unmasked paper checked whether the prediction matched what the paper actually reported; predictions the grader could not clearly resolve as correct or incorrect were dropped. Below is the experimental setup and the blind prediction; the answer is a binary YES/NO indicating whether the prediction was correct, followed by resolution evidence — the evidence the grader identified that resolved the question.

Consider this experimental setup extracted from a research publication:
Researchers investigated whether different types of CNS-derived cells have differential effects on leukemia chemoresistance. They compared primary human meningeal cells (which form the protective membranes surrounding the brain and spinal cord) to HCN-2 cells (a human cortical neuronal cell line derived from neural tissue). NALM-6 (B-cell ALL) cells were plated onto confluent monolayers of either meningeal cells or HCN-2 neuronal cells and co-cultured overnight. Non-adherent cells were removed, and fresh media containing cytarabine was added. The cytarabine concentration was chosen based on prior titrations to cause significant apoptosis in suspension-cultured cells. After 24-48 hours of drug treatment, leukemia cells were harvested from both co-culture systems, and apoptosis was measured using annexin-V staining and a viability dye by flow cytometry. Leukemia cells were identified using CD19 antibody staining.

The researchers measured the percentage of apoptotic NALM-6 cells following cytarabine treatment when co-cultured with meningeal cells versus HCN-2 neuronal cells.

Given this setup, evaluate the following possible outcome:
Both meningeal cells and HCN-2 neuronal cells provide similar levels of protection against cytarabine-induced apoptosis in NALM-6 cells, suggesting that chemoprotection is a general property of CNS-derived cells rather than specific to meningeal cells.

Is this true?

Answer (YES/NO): NO